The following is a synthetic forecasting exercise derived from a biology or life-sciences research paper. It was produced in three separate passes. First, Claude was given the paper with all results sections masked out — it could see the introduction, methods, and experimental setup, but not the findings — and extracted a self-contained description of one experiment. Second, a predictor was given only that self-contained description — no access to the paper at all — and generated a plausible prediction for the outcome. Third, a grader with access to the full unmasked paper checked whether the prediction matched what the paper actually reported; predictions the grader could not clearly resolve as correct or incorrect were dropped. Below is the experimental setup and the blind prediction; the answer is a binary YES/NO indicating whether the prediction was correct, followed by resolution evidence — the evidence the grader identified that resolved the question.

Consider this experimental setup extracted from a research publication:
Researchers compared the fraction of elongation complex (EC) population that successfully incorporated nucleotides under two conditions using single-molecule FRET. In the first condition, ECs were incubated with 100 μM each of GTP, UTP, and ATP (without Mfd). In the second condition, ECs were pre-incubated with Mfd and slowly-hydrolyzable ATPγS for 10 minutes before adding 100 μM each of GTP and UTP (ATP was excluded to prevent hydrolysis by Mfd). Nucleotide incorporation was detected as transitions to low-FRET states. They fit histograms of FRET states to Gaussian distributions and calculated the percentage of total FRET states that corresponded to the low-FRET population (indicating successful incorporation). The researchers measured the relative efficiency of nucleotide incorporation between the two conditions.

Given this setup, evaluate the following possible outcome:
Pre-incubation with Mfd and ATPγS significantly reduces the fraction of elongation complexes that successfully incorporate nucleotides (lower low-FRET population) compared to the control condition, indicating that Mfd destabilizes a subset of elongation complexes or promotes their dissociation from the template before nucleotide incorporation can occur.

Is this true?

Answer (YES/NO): NO